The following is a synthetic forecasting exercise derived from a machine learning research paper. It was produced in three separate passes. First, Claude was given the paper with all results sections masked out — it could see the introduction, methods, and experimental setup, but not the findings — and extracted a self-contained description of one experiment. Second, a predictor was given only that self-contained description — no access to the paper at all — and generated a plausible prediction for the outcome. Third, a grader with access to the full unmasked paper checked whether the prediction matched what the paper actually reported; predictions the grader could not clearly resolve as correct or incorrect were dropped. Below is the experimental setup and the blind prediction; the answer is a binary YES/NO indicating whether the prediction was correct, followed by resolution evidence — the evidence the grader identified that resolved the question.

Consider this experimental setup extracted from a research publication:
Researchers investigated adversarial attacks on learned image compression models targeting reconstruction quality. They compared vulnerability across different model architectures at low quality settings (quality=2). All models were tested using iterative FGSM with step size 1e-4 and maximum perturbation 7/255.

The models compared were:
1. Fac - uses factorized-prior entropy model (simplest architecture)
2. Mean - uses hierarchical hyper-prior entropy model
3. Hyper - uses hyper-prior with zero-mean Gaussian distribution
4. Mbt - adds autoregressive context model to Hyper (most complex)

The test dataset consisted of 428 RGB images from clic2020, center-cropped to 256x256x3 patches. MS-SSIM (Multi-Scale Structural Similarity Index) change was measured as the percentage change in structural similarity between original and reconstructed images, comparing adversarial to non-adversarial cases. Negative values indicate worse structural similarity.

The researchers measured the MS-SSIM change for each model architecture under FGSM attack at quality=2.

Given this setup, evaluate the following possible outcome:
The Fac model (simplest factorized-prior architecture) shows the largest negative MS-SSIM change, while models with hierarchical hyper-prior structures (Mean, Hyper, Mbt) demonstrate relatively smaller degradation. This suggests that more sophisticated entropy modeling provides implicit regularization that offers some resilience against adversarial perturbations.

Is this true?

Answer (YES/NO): NO